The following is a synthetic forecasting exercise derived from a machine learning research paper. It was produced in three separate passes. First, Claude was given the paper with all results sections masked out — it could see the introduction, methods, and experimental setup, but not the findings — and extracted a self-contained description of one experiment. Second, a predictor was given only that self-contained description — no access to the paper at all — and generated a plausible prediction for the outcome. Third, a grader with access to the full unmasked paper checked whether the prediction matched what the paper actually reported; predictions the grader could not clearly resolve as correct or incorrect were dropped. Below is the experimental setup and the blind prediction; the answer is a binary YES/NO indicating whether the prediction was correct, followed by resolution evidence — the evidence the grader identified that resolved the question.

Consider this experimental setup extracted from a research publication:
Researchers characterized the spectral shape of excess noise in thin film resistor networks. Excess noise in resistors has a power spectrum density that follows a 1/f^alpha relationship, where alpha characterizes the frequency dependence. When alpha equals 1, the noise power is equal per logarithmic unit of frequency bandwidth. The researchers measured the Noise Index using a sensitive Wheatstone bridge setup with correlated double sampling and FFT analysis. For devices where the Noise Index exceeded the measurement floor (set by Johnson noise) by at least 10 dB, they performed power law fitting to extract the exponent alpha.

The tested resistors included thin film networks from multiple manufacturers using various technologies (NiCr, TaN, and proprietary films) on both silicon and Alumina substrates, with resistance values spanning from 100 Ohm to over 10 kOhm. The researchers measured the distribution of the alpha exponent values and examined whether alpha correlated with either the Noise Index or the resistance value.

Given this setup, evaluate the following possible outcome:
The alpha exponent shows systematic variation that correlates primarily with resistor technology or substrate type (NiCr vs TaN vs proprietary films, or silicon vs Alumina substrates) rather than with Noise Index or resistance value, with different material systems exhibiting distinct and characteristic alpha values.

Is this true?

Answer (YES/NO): NO